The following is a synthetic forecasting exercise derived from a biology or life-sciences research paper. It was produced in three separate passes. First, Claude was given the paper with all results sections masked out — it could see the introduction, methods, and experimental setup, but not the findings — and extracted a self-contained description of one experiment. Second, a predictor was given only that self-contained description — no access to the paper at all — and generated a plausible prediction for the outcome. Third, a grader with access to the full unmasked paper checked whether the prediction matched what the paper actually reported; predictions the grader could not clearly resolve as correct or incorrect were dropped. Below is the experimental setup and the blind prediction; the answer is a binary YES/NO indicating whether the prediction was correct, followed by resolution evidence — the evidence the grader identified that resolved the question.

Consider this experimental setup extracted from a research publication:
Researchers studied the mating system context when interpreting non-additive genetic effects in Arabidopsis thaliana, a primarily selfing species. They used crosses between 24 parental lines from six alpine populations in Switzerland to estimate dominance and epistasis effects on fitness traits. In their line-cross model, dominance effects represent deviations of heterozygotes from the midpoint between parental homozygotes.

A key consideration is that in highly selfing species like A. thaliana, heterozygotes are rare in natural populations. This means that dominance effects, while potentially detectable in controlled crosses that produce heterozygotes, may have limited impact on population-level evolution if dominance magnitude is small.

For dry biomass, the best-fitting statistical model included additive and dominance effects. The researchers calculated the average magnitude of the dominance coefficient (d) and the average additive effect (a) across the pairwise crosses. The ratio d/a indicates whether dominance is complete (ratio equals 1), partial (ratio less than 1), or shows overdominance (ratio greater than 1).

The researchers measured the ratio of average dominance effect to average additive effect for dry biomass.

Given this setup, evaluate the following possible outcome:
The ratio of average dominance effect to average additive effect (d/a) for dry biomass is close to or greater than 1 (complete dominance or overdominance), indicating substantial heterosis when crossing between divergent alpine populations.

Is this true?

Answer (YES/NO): NO